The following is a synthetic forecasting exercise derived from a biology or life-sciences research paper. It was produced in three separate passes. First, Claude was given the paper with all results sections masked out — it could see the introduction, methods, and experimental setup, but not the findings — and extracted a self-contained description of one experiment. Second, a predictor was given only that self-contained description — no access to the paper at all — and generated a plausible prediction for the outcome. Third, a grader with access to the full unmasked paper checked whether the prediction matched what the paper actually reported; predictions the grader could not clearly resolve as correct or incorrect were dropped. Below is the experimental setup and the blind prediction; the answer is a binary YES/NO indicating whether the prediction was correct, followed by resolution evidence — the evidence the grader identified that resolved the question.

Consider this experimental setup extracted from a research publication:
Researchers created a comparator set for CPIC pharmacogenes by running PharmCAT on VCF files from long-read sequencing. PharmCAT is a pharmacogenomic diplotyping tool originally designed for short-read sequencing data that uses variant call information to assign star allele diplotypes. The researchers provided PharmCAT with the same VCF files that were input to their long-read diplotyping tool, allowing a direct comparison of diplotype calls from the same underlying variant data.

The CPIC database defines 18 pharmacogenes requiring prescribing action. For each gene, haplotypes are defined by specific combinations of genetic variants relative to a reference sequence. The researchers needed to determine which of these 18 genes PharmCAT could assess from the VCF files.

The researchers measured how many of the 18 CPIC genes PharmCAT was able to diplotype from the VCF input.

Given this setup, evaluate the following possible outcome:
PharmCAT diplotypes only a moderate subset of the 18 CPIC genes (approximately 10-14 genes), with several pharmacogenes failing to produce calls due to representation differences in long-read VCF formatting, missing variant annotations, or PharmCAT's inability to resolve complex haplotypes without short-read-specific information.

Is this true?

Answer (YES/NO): NO